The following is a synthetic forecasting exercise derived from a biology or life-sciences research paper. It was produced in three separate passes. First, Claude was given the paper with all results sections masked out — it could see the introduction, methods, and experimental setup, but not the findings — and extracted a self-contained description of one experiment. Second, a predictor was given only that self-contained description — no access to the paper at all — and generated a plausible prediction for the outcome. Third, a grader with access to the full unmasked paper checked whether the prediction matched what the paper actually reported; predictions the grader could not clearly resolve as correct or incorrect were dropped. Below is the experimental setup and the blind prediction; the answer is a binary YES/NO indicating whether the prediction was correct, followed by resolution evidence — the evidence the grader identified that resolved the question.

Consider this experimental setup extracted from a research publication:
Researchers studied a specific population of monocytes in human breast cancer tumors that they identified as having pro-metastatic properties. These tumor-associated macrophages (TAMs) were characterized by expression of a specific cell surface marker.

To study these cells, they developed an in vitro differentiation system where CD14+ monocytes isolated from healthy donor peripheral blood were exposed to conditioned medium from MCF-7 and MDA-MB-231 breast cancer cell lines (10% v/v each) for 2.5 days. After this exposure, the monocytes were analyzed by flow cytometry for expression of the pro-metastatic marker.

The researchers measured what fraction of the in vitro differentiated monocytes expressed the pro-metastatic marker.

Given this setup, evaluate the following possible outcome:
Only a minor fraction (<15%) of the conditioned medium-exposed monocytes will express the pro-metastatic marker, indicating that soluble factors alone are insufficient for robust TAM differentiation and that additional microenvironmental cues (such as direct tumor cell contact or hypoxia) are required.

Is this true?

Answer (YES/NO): NO